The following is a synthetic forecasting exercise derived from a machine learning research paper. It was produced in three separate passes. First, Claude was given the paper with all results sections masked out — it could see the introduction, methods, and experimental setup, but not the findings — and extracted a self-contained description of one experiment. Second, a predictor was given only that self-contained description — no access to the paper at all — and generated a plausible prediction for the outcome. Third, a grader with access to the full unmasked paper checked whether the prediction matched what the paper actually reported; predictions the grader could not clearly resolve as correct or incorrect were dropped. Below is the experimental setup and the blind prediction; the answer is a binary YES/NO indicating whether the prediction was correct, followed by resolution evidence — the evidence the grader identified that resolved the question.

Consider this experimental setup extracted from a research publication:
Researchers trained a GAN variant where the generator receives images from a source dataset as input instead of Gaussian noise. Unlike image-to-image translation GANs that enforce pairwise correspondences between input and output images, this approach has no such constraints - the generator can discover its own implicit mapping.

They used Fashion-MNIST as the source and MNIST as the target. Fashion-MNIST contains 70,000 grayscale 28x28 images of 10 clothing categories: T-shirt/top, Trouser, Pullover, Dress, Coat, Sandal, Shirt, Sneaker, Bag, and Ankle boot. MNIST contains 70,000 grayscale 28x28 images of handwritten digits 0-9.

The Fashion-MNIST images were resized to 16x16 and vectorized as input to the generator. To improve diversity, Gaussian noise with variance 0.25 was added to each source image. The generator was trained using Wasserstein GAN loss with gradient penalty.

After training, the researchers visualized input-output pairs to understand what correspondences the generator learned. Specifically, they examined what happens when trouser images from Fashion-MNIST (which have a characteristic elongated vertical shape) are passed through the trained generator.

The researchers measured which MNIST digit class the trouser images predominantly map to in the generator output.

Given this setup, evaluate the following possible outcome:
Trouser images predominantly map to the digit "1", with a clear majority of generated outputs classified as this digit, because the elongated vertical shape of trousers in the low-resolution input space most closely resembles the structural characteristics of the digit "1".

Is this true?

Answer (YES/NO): YES